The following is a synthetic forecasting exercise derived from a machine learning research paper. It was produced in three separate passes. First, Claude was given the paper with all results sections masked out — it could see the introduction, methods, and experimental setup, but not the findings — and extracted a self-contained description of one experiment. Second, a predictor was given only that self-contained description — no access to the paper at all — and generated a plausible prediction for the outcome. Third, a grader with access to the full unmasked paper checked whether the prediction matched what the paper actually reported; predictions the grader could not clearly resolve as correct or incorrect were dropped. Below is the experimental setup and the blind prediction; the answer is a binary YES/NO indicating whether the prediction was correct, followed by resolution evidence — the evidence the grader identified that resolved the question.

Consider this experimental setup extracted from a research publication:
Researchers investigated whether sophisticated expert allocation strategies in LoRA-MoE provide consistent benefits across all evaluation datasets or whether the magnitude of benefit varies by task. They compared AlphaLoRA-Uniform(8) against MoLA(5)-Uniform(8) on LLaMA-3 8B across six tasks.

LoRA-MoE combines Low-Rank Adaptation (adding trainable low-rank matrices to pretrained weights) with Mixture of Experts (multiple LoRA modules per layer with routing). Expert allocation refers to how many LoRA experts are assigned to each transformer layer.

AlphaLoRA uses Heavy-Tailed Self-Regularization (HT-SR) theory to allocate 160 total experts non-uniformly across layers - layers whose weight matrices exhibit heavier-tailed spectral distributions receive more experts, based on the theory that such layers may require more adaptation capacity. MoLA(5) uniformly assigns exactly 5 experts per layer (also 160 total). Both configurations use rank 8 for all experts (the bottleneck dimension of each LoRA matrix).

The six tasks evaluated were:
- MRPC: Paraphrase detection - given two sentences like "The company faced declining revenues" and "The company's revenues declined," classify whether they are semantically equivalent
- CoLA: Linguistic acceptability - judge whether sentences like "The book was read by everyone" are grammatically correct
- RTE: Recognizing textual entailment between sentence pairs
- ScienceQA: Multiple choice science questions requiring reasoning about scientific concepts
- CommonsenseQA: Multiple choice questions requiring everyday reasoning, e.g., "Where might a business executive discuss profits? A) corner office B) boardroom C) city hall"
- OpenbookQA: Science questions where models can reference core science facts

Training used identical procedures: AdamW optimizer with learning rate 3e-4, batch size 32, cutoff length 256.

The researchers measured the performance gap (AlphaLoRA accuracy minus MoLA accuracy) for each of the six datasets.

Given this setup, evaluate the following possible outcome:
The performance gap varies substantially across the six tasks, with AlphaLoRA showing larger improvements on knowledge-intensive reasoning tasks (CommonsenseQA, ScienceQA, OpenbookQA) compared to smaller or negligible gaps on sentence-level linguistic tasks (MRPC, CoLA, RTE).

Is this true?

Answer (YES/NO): NO